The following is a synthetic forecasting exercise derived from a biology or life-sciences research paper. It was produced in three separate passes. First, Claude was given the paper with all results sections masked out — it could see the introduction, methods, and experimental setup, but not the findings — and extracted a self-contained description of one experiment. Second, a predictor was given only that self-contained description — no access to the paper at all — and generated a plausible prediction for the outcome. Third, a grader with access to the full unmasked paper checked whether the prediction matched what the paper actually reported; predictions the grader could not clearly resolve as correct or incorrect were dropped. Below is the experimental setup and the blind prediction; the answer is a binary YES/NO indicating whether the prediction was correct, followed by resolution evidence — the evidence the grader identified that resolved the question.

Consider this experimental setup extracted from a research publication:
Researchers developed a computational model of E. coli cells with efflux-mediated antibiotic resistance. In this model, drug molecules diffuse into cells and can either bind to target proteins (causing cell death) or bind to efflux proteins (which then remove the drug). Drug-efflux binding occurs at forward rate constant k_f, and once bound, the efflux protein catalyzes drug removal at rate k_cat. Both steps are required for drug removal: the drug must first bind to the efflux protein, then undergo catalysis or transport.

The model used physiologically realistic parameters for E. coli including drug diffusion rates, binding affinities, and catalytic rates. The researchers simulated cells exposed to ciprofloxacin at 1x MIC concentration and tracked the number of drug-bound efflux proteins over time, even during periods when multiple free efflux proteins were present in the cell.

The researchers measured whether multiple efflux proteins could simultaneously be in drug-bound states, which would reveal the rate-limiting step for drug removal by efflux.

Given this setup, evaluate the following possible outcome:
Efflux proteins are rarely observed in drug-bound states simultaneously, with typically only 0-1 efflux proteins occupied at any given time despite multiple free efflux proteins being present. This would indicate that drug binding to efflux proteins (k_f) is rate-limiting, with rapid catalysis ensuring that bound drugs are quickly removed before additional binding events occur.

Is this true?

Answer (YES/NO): YES